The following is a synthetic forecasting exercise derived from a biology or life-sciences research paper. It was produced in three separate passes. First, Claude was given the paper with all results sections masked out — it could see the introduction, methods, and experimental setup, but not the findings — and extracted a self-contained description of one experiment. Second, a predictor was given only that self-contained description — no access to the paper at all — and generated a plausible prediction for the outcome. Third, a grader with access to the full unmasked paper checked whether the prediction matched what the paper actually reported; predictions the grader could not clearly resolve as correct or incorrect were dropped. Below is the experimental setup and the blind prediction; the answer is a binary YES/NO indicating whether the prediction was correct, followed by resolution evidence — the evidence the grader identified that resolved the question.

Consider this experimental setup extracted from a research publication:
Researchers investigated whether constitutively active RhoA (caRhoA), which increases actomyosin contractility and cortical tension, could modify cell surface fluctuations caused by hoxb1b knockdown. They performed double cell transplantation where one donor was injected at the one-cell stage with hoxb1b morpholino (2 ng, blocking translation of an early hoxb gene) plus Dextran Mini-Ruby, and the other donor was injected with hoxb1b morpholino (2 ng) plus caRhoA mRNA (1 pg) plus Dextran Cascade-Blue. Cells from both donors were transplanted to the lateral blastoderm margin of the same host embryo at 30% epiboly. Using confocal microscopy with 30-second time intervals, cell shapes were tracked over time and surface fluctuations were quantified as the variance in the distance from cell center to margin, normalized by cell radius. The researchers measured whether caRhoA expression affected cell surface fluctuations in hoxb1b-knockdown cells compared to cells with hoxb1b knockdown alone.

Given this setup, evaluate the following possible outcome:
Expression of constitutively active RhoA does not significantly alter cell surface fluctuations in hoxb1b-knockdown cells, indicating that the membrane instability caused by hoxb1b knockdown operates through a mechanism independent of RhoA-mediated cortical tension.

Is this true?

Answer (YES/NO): NO